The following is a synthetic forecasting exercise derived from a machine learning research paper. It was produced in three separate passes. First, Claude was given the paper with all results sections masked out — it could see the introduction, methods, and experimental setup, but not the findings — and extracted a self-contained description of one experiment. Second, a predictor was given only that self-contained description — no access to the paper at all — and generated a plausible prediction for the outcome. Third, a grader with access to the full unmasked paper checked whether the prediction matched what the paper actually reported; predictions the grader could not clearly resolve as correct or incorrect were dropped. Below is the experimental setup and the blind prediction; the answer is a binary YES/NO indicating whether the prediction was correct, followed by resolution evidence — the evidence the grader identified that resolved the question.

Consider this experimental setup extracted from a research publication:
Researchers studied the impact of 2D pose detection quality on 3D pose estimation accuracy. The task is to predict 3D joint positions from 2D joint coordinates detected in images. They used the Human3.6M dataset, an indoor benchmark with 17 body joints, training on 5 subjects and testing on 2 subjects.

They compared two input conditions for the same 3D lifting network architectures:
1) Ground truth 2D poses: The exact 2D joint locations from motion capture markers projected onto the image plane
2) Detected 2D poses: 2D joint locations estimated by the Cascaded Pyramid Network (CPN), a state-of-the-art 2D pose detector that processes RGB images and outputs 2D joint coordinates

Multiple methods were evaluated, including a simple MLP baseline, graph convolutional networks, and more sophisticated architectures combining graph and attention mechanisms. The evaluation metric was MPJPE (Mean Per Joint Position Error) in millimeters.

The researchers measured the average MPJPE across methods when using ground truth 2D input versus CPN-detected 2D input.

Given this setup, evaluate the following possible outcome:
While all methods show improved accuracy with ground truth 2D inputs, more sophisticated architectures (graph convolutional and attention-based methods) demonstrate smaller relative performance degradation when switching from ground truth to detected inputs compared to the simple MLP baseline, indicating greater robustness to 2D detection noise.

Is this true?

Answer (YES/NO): NO